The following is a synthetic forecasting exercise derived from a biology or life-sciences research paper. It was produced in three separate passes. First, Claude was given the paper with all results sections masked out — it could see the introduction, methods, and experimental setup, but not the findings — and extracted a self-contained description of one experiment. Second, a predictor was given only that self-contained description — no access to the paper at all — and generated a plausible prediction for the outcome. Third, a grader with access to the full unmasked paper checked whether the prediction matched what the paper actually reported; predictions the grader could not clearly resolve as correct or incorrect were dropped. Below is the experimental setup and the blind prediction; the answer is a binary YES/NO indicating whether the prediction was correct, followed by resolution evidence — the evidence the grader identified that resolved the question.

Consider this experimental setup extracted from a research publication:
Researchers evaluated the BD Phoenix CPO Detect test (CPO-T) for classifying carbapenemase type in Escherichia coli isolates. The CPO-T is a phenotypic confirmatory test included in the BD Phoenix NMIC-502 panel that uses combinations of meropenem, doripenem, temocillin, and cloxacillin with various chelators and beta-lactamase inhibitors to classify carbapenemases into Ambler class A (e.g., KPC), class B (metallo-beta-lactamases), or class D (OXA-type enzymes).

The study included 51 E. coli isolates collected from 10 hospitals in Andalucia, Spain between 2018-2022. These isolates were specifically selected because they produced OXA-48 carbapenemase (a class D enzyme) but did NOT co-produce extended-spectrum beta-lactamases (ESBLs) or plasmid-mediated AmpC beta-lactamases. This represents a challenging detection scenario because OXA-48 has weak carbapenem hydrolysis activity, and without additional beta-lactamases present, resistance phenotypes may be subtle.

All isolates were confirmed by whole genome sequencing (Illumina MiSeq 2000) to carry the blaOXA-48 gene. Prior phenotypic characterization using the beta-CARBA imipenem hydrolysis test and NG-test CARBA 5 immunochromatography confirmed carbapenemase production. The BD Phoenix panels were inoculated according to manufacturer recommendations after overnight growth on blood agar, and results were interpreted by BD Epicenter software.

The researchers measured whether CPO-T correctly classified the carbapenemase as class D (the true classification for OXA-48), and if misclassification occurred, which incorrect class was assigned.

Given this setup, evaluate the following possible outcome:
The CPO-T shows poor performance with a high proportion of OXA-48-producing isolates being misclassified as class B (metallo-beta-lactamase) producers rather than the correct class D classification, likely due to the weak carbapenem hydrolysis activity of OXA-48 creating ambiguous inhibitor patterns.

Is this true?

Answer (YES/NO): NO